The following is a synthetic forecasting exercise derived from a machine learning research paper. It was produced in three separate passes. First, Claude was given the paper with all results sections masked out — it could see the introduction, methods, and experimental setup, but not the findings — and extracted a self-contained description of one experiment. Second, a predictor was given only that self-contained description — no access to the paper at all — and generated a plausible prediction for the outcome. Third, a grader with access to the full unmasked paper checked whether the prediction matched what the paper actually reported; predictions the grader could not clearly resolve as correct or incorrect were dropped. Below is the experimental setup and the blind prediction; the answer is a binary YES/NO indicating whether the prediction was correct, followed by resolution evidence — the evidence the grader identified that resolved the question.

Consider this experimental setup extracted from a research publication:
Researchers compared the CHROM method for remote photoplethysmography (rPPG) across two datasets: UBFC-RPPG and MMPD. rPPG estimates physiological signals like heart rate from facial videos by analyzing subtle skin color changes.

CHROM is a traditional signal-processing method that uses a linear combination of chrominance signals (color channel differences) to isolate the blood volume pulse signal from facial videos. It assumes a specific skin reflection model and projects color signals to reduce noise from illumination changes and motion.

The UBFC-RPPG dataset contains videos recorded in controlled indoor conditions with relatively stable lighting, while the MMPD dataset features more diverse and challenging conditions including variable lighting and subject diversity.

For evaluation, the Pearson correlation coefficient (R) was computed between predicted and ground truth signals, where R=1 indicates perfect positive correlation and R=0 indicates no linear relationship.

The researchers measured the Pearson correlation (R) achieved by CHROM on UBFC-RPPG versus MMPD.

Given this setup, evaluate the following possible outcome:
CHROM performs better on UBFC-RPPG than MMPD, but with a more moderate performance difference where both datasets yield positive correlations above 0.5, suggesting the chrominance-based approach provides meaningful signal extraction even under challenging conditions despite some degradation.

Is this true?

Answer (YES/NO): NO